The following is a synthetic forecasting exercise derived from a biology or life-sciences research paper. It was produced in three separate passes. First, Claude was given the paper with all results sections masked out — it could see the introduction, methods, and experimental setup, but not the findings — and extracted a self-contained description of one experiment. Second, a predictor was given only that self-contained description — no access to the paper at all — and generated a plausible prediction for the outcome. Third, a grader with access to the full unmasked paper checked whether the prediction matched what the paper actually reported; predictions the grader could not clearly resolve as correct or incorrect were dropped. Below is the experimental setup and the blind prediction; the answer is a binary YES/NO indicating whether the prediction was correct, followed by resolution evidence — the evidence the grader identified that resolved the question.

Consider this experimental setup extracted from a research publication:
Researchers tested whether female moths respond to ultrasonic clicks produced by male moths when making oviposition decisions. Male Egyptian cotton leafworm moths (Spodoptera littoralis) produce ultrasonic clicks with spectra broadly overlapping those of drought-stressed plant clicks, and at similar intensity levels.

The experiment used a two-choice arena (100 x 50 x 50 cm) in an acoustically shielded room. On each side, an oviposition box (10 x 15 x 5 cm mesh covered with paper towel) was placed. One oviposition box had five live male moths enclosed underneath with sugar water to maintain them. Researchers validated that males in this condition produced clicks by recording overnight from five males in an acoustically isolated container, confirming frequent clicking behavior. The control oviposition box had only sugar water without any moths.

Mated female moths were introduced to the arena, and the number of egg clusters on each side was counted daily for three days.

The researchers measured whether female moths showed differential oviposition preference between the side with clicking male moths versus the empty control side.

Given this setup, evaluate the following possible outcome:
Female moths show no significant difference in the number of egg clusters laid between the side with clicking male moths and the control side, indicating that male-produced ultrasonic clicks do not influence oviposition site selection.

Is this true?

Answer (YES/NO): YES